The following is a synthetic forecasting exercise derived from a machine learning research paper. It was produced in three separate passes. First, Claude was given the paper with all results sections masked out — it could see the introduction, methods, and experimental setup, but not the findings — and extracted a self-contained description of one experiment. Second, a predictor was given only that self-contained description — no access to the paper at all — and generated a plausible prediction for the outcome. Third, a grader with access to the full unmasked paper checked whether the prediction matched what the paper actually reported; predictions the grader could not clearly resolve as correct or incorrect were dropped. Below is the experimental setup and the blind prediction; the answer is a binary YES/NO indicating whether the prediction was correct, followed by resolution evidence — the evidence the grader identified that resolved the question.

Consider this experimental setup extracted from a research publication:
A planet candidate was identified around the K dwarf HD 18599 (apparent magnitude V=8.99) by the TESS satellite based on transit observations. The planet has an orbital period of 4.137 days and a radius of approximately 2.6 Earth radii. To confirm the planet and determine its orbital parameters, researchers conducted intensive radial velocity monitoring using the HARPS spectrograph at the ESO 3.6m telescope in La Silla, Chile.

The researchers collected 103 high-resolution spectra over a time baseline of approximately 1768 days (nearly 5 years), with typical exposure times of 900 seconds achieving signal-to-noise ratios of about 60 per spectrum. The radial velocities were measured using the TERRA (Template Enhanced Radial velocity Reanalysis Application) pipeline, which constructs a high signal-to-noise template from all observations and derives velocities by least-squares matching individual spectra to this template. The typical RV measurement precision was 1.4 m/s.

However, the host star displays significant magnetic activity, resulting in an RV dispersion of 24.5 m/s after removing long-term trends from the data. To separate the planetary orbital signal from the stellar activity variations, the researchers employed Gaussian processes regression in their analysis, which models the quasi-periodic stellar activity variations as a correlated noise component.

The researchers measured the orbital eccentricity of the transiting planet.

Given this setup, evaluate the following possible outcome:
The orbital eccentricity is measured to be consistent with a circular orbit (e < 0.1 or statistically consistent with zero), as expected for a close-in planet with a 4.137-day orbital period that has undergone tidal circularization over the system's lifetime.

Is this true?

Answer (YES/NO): NO